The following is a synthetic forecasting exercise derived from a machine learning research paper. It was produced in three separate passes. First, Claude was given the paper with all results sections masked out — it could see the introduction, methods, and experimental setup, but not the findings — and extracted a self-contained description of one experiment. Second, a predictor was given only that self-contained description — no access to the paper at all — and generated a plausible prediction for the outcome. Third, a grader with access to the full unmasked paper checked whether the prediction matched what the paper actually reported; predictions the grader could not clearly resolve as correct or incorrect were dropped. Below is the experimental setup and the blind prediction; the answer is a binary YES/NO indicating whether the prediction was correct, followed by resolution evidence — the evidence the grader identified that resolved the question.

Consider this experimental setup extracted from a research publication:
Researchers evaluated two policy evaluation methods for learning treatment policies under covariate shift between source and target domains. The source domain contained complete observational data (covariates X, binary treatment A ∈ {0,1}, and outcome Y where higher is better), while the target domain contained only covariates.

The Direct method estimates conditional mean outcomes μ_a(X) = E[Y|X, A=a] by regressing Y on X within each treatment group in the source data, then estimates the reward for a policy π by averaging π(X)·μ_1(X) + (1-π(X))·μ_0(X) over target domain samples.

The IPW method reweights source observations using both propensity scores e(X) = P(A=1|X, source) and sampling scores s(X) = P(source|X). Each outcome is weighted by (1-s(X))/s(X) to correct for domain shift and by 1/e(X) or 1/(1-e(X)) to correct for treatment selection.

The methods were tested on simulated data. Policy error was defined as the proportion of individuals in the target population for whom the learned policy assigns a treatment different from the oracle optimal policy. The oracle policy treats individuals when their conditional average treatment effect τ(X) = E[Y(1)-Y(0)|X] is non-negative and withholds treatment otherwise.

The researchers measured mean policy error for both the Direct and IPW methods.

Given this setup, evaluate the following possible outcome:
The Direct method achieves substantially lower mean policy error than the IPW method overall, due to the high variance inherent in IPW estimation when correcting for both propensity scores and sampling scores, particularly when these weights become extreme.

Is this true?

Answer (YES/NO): NO